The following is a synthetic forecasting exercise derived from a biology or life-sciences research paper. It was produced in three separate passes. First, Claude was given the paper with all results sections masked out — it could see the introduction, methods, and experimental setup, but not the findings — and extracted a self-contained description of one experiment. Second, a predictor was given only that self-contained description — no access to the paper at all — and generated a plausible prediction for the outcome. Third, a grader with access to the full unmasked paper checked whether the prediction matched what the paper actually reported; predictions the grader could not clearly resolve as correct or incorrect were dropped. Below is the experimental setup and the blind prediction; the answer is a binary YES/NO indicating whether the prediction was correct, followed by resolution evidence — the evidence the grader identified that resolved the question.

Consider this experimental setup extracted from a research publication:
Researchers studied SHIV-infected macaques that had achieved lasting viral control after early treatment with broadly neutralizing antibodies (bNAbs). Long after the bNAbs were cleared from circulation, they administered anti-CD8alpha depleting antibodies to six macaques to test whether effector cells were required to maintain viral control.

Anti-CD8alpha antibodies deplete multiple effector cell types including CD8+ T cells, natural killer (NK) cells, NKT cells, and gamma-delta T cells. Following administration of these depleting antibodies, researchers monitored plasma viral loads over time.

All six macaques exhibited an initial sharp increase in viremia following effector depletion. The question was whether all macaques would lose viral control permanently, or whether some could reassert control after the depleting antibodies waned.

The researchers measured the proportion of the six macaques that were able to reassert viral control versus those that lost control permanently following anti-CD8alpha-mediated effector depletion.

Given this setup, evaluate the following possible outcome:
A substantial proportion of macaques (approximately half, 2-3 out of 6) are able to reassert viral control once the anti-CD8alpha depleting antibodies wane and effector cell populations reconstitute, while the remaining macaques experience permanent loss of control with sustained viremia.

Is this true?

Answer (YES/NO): NO